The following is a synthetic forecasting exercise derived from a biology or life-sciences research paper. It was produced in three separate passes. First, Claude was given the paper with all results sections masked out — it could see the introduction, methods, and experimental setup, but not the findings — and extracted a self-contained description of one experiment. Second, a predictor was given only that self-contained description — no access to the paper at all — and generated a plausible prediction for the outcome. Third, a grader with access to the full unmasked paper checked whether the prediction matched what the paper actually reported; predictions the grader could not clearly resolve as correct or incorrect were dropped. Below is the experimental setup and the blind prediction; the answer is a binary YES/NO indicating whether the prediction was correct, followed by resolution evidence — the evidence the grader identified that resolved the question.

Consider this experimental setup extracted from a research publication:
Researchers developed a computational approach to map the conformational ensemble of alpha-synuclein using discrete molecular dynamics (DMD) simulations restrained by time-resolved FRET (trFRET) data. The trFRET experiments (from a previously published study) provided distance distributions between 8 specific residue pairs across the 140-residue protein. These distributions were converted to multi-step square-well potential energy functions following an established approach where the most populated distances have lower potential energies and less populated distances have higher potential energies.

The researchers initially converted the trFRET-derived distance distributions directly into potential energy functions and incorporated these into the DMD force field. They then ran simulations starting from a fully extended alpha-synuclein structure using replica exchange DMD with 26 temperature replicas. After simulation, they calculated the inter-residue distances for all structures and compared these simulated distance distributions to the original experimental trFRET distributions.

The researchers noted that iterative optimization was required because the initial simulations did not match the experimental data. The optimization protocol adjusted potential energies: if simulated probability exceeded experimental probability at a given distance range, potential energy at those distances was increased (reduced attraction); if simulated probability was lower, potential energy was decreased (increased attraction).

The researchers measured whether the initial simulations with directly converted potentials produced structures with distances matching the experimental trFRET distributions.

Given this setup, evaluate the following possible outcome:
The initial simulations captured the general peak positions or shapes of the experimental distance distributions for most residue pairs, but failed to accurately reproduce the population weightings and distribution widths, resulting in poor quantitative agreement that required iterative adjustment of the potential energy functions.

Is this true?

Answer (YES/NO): NO